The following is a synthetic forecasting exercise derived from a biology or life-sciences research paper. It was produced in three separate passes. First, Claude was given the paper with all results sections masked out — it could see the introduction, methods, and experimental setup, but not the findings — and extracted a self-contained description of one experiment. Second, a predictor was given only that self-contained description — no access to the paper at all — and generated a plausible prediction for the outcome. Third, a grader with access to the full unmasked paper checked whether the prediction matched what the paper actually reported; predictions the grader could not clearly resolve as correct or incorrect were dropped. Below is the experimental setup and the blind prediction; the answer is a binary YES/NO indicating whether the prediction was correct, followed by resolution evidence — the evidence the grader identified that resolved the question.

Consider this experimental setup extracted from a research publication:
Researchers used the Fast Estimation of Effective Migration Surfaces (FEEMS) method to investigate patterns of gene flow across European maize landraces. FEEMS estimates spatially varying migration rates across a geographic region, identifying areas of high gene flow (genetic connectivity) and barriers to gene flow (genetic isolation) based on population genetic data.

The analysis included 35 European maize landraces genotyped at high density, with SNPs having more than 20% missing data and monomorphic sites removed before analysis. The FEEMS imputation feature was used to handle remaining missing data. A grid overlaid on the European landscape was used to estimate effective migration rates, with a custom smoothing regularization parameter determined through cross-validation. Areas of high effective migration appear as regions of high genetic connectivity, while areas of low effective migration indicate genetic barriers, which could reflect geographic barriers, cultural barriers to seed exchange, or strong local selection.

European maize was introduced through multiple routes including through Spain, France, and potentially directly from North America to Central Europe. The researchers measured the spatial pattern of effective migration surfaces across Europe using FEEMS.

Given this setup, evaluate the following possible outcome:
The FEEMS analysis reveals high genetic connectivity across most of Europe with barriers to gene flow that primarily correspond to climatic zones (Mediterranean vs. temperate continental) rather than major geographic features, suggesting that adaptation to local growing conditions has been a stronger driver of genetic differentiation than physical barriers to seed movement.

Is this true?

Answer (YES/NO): NO